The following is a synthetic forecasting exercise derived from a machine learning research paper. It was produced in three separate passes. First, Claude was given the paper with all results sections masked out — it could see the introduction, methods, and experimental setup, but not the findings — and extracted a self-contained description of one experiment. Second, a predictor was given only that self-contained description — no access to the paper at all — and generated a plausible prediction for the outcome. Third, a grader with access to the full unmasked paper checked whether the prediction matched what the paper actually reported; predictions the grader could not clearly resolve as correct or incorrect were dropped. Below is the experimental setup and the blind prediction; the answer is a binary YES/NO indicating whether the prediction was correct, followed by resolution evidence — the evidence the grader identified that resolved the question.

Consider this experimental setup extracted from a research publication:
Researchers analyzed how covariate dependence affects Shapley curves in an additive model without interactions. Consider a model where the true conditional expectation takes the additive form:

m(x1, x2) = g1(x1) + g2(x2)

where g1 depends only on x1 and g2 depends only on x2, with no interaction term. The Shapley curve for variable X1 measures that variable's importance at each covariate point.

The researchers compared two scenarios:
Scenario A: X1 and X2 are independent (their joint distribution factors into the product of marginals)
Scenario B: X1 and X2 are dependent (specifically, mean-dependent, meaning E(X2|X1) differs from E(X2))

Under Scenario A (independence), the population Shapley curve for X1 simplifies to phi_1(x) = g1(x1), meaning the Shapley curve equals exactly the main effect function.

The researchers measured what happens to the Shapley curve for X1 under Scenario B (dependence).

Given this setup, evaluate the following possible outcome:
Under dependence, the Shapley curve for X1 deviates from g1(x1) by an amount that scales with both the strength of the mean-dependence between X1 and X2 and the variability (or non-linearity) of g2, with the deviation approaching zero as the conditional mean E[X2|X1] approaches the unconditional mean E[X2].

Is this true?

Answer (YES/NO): NO